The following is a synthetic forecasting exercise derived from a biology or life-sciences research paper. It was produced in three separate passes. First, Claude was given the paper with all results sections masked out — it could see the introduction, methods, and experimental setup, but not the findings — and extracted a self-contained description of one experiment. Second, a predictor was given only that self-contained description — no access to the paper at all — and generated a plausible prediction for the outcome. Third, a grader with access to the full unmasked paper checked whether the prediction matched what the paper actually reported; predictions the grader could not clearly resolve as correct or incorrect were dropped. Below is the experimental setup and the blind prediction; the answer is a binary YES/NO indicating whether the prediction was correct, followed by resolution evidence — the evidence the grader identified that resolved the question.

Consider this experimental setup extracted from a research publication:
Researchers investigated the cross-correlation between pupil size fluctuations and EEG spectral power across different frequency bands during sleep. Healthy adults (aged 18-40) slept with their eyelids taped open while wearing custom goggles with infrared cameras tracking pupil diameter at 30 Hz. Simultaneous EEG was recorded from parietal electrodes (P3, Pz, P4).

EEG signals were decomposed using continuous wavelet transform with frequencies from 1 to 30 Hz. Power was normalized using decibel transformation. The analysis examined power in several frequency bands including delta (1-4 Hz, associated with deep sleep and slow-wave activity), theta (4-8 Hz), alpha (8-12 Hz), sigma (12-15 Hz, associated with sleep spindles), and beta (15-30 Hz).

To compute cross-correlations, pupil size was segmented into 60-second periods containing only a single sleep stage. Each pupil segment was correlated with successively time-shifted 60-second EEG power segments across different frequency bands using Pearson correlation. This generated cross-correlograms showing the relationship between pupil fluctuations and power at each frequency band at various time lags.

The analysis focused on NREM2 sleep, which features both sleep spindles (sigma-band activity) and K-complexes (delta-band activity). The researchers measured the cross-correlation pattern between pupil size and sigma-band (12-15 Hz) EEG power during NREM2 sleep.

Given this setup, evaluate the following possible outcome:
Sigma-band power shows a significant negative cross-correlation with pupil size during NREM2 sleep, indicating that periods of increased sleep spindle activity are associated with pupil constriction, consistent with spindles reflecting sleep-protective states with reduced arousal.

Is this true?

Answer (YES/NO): YES